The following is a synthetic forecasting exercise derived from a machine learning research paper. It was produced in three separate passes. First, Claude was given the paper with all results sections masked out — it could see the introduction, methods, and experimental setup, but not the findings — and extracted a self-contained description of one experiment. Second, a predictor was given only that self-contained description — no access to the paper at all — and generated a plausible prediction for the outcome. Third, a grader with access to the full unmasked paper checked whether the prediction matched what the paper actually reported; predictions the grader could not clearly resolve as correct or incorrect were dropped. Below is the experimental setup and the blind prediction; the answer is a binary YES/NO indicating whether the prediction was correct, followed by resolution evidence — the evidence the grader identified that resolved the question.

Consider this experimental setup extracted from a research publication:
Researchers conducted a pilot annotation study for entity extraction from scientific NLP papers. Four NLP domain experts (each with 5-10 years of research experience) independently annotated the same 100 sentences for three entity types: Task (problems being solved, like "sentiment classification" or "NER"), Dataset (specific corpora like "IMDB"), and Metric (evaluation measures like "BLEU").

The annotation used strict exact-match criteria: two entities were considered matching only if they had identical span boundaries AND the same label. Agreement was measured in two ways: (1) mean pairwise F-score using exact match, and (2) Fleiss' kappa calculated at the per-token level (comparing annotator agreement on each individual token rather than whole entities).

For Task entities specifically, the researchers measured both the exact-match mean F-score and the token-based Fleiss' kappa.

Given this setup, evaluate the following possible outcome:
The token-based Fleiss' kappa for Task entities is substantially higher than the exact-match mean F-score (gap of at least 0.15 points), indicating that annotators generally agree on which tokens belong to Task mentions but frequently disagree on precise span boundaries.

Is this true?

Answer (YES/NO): NO